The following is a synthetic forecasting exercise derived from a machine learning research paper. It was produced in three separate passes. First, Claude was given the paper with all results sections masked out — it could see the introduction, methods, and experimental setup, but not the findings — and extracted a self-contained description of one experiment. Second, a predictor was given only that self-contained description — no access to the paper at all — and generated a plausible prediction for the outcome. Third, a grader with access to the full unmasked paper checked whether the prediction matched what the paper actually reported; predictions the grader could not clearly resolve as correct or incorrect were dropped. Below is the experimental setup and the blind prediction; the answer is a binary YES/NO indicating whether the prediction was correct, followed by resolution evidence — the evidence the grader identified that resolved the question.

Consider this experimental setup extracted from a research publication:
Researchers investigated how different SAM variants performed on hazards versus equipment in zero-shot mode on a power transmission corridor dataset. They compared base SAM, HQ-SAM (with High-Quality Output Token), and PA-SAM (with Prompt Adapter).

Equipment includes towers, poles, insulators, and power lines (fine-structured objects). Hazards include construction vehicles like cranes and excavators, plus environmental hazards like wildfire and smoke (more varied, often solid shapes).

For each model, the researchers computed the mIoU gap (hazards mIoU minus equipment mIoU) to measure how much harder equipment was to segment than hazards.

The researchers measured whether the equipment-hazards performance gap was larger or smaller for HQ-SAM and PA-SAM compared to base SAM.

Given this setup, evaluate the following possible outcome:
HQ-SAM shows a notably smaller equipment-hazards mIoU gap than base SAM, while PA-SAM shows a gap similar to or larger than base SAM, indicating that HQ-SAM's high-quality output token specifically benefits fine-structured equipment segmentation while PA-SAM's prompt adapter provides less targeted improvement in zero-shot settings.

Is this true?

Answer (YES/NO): NO